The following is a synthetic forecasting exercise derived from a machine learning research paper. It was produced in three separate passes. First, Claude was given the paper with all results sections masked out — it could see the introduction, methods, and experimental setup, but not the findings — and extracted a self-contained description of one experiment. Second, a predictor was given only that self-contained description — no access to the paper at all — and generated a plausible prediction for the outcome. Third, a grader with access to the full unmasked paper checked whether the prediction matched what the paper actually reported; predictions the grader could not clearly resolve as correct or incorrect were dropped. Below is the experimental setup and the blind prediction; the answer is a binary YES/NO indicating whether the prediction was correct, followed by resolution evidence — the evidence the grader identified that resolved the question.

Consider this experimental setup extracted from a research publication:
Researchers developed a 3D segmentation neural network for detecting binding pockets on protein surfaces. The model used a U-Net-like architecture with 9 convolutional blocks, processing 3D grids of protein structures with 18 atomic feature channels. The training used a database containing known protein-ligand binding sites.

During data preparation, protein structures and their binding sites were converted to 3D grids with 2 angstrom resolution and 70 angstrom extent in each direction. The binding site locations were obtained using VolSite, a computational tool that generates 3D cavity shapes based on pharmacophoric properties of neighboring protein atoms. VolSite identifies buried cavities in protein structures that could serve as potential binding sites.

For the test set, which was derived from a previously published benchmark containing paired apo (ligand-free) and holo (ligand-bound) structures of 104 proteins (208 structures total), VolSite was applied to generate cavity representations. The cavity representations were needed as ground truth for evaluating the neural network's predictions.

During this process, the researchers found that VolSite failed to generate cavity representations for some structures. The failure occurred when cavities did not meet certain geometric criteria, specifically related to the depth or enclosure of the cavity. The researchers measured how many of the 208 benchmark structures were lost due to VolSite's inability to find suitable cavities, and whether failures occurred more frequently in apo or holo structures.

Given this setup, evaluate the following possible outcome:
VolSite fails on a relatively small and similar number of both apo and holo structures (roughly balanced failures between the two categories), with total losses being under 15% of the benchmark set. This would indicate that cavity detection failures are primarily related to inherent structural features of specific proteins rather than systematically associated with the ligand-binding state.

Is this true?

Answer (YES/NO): NO